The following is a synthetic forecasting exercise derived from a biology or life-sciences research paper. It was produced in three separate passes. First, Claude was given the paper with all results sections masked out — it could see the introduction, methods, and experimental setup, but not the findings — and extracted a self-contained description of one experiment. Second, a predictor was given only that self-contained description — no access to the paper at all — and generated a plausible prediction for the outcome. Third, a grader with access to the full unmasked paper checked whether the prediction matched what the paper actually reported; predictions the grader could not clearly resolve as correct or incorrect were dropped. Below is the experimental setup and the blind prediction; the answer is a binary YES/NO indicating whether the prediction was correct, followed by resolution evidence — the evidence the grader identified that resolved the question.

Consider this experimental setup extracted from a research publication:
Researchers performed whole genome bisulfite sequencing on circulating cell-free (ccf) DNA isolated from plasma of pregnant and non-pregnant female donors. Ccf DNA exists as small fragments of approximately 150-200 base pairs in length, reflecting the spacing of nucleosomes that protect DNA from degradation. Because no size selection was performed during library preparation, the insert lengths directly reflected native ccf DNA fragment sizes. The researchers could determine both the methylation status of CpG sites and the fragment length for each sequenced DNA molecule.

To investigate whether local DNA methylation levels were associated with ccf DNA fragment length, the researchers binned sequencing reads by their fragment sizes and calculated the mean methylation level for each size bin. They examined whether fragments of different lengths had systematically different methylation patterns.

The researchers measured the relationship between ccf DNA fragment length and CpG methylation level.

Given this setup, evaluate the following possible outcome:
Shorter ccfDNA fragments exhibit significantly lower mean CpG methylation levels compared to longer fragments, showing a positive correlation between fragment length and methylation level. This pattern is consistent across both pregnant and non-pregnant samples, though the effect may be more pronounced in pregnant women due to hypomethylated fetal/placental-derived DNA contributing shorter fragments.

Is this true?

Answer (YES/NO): YES